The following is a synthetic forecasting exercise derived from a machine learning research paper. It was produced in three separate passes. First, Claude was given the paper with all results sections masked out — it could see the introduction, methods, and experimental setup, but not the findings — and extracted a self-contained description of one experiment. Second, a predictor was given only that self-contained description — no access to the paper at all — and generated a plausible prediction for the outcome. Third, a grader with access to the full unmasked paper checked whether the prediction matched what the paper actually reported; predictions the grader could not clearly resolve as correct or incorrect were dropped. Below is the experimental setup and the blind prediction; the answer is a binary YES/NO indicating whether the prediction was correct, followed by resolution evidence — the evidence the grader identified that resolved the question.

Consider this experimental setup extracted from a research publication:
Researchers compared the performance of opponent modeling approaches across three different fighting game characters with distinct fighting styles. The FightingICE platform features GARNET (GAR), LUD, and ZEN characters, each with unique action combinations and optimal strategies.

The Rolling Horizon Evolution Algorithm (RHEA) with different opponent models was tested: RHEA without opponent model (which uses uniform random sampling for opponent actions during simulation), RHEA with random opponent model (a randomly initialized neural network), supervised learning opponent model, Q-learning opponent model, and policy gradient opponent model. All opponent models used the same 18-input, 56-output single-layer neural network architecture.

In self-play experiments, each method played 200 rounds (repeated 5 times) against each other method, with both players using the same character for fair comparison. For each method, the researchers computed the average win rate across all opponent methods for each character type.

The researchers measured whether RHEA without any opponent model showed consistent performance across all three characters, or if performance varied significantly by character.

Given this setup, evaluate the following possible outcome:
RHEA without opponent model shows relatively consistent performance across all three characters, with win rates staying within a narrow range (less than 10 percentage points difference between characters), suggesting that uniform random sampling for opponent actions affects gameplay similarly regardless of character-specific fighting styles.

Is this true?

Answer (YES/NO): NO